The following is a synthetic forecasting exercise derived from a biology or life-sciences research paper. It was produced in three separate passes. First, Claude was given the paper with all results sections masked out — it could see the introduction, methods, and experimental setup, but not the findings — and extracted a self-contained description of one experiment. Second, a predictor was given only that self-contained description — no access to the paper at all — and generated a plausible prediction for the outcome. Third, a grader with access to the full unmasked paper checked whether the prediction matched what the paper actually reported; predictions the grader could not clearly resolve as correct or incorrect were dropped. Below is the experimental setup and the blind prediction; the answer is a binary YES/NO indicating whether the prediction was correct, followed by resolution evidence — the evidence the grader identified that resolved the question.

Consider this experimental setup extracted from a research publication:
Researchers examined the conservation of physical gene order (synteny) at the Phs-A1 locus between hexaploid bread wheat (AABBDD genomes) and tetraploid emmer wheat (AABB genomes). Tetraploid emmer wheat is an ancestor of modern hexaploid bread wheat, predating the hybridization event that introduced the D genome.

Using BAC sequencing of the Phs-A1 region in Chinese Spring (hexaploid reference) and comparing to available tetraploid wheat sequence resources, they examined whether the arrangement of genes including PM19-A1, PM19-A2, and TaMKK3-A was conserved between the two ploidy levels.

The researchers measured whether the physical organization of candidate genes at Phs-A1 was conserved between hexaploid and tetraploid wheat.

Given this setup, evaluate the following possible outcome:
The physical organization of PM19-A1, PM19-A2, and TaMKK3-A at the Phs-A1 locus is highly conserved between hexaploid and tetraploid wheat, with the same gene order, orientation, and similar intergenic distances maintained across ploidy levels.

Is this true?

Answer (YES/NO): NO